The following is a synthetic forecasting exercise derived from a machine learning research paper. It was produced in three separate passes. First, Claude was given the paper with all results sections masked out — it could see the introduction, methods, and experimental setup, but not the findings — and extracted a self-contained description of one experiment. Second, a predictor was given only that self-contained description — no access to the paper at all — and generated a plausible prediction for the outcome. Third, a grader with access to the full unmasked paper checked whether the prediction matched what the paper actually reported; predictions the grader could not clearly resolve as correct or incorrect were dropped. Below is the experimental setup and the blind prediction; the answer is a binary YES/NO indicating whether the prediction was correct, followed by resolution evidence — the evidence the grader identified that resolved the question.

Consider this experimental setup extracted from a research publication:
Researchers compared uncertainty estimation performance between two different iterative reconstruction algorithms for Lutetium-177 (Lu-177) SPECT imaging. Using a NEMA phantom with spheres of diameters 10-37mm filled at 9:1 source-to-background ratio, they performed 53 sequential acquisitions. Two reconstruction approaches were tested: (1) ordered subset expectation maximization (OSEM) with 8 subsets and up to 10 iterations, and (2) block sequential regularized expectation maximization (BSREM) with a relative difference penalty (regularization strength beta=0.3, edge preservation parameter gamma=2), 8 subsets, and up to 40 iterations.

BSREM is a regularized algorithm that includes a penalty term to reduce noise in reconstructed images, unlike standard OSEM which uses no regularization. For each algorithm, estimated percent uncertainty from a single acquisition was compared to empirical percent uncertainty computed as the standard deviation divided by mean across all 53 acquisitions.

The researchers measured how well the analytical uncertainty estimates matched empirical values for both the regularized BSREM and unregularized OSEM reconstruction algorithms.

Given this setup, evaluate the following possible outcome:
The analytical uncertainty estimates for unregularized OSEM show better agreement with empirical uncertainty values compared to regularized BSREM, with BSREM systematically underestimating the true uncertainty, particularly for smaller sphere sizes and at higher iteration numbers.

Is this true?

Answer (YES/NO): NO